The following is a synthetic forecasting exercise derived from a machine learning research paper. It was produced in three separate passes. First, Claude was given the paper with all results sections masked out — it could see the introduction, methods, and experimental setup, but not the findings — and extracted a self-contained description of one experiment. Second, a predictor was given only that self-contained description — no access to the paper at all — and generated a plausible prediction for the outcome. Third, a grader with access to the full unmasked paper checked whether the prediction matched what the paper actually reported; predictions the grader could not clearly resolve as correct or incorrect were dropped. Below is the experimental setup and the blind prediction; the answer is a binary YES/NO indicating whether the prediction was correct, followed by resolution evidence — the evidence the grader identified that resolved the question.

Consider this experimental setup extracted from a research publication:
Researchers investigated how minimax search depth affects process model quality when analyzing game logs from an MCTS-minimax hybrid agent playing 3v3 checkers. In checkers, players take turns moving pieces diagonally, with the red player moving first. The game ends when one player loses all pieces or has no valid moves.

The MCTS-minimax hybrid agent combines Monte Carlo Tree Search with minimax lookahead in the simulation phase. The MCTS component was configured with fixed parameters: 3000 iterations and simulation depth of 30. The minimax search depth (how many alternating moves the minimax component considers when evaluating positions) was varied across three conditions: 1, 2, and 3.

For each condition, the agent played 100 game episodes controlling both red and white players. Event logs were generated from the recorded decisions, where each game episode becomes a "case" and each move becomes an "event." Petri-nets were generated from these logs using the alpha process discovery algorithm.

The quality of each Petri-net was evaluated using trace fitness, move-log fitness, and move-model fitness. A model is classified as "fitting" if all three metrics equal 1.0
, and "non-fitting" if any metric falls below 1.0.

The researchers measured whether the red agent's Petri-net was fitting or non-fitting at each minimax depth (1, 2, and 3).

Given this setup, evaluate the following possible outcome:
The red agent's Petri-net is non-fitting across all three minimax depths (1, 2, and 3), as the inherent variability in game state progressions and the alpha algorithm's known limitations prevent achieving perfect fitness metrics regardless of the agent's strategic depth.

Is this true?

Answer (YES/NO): NO